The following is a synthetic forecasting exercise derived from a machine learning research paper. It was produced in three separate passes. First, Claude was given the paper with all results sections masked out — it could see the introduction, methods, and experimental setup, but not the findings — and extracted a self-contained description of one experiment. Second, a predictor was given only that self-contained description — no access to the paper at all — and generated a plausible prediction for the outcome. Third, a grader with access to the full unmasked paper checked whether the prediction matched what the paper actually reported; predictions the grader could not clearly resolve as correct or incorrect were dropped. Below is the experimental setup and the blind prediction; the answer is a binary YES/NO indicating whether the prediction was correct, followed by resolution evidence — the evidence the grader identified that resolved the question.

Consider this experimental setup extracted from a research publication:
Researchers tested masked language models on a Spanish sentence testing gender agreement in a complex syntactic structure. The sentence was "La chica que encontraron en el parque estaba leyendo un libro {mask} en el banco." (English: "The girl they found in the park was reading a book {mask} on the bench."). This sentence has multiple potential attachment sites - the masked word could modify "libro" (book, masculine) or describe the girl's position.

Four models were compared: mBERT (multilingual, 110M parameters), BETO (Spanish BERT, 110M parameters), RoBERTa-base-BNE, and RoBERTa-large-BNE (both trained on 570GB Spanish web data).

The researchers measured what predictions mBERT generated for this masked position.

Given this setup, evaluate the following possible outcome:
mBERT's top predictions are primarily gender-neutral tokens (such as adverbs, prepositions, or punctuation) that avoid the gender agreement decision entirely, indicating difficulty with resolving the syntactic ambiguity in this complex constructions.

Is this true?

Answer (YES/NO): NO